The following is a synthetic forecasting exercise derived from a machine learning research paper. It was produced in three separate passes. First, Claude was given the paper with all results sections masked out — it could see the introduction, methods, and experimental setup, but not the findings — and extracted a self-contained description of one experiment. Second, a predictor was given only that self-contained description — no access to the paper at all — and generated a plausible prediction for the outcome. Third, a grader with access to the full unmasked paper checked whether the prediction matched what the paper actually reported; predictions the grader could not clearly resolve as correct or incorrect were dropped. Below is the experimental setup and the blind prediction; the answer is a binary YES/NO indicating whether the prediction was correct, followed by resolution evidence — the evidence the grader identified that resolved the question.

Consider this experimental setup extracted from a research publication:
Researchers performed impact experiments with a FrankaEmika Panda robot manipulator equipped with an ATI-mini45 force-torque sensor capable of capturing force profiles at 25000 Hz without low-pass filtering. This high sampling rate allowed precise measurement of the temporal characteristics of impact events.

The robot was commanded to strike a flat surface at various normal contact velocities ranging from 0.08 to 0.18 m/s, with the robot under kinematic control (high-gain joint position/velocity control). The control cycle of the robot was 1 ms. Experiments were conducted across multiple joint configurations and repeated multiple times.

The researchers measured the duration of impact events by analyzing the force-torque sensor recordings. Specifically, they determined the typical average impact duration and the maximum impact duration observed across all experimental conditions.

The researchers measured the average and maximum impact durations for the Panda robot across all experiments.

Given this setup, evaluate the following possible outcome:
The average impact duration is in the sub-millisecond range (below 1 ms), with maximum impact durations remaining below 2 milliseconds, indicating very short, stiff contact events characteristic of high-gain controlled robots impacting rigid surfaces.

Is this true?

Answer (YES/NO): NO